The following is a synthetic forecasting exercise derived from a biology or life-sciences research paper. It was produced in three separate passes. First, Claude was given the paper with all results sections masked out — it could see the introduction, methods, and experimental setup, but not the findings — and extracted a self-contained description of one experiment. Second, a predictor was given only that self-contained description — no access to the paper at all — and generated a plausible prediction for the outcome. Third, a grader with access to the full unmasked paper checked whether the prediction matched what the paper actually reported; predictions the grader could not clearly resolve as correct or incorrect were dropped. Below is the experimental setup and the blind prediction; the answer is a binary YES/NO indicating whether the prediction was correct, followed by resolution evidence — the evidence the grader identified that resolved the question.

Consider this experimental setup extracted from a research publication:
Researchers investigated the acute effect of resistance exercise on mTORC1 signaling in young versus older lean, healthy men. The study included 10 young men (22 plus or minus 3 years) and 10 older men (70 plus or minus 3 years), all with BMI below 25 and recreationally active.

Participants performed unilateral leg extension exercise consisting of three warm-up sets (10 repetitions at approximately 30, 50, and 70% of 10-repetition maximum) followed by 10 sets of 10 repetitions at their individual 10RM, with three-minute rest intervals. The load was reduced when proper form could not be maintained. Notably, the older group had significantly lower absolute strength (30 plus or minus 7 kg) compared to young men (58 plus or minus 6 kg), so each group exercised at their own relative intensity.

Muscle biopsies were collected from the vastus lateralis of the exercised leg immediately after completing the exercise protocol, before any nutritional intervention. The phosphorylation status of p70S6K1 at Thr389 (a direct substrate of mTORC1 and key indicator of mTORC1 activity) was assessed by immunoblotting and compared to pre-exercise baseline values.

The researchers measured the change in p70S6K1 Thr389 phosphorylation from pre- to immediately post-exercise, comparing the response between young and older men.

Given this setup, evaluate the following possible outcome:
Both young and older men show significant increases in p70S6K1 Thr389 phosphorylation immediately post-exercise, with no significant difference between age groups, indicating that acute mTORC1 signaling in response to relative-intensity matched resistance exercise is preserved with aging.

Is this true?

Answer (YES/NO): YES